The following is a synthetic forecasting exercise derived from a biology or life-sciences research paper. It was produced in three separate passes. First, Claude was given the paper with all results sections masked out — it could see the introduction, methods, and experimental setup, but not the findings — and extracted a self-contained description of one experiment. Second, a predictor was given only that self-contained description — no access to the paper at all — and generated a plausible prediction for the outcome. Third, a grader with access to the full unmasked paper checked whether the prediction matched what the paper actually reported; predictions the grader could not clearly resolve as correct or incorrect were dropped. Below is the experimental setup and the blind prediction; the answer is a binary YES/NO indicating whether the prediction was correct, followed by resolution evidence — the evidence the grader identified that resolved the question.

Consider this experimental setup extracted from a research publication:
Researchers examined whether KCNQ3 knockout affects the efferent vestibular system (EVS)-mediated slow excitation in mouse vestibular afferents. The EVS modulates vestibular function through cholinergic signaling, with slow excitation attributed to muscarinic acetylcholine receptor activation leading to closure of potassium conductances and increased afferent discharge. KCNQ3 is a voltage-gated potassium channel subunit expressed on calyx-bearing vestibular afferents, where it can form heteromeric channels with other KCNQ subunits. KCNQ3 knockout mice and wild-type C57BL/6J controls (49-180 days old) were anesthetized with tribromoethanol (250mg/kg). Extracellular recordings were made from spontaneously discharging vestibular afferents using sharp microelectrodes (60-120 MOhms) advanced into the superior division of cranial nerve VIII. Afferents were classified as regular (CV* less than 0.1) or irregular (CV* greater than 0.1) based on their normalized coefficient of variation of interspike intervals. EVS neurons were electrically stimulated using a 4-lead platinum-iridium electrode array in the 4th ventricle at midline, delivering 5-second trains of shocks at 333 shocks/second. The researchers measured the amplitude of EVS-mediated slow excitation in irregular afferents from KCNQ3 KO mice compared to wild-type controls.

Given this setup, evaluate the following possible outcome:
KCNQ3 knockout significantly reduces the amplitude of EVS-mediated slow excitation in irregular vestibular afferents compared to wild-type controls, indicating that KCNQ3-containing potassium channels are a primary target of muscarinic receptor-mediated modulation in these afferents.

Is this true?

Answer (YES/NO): NO